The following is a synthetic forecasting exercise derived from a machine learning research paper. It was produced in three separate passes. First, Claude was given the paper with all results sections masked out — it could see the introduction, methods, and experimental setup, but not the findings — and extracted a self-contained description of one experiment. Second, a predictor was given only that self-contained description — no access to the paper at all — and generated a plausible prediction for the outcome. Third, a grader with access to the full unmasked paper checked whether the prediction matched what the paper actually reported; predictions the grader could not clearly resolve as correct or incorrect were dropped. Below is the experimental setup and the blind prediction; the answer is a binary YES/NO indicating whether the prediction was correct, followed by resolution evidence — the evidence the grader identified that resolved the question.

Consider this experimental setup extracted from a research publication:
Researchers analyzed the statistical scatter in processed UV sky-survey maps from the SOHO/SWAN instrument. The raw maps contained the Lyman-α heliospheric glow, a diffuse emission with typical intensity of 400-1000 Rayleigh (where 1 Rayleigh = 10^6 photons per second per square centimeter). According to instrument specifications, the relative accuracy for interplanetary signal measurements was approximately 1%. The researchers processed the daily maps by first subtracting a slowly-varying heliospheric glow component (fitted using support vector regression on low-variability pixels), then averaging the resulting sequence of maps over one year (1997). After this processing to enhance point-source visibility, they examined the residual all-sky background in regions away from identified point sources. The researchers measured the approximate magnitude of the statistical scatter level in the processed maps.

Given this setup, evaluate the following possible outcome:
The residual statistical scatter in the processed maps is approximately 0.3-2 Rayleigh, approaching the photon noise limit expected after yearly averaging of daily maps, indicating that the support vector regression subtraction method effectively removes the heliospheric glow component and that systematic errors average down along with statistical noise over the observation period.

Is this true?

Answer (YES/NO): NO